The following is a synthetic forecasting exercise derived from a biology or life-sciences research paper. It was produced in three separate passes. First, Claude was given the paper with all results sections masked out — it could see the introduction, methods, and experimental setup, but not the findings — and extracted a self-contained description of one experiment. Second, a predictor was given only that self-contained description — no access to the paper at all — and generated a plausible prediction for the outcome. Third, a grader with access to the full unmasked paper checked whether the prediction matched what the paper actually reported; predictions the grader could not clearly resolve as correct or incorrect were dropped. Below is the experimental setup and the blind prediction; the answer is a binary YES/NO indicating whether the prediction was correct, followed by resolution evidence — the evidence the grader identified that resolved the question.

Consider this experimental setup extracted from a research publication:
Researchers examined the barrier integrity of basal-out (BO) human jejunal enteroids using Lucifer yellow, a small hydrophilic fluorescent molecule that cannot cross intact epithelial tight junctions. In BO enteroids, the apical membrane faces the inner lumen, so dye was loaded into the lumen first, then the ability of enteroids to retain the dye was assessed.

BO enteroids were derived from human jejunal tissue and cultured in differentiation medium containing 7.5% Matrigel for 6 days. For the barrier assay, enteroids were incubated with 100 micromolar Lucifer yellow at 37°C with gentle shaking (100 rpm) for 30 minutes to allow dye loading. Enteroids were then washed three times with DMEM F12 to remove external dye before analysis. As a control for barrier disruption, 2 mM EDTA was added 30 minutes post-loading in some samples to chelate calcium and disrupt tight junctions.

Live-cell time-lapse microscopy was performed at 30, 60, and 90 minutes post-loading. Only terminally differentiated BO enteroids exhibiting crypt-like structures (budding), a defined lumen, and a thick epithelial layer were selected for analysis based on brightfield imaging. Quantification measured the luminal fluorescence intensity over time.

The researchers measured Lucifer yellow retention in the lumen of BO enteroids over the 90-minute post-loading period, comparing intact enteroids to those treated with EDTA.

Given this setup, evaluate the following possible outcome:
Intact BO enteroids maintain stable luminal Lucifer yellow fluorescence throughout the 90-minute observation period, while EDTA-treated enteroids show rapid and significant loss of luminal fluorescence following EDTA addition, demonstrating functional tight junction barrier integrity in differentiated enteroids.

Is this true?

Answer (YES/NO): YES